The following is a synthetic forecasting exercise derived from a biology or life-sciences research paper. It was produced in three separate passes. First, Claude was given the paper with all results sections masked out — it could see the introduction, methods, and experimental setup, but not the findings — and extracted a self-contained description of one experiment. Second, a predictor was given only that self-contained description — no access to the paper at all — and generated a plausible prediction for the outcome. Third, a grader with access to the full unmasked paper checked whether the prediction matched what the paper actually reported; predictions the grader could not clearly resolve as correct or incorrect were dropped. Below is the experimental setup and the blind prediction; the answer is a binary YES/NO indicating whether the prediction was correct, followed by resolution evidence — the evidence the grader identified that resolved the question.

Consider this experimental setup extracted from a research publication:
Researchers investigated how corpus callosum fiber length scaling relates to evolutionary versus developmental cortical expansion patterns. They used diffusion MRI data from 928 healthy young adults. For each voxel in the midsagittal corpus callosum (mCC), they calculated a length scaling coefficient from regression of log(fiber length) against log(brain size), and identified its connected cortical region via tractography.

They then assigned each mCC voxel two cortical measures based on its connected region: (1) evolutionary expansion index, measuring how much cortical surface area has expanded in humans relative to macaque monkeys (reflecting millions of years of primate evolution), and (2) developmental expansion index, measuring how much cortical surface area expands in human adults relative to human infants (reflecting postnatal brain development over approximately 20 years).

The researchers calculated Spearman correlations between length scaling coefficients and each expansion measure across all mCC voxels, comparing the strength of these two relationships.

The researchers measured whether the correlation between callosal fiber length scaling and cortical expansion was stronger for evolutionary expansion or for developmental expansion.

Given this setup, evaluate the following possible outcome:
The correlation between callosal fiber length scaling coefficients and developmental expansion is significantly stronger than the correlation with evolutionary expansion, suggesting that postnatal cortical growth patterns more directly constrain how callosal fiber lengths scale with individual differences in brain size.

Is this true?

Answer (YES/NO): NO